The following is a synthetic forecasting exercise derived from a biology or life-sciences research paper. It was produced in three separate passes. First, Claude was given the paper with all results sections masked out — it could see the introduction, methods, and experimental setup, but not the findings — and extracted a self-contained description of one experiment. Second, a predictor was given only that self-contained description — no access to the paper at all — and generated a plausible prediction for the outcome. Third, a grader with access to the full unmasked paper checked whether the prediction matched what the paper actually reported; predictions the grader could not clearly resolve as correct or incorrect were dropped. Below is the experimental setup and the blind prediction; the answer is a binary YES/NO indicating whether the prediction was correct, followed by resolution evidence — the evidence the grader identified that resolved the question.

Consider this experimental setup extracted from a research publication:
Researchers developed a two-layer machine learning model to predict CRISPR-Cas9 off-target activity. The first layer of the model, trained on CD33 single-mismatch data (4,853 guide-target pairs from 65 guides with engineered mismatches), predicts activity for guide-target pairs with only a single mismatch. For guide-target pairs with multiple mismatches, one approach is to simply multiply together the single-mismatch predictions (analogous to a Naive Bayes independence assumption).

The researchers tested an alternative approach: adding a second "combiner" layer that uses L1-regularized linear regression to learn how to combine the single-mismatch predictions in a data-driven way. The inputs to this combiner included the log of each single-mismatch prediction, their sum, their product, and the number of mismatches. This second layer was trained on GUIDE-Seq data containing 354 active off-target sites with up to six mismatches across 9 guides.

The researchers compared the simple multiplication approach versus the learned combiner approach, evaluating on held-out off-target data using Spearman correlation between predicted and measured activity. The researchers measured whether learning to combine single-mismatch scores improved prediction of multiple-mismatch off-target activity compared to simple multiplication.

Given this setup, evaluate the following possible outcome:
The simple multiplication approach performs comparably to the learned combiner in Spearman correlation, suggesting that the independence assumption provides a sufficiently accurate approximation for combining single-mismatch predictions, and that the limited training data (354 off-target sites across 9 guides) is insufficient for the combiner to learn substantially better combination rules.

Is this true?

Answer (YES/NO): NO